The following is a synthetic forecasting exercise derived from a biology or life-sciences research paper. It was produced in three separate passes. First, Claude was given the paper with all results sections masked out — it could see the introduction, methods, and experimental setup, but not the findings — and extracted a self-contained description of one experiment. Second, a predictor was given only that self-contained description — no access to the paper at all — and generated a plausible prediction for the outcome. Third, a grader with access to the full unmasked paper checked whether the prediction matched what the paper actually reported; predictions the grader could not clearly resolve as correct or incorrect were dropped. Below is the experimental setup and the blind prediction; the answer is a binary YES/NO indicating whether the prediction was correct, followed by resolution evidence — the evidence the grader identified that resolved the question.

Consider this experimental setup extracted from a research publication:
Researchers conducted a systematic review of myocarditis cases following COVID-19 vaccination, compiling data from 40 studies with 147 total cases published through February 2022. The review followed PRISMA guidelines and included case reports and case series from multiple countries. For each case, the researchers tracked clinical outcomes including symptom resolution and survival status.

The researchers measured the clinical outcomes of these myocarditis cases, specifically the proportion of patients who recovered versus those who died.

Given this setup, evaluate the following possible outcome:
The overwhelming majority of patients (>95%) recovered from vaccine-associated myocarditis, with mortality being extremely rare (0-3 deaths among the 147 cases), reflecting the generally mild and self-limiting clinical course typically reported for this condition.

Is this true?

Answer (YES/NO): NO